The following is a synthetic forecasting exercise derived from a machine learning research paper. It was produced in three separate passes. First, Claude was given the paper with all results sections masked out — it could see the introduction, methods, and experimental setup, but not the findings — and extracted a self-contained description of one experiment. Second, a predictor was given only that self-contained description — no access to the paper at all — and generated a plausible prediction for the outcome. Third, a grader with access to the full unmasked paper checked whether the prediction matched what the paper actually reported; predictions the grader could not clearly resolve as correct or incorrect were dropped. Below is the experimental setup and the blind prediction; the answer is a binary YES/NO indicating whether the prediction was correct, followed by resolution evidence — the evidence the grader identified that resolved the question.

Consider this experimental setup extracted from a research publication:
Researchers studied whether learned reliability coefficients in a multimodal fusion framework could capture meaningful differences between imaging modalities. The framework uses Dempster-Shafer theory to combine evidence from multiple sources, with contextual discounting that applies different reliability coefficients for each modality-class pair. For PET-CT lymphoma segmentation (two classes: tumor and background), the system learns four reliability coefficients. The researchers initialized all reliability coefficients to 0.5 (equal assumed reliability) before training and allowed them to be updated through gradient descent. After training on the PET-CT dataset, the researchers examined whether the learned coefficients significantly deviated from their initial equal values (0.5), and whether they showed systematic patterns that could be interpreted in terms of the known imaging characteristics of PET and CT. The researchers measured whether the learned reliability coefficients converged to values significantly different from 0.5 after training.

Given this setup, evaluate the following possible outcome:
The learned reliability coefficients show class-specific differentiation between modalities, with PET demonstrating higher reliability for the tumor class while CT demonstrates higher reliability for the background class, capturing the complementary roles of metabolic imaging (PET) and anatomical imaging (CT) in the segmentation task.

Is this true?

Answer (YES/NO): NO